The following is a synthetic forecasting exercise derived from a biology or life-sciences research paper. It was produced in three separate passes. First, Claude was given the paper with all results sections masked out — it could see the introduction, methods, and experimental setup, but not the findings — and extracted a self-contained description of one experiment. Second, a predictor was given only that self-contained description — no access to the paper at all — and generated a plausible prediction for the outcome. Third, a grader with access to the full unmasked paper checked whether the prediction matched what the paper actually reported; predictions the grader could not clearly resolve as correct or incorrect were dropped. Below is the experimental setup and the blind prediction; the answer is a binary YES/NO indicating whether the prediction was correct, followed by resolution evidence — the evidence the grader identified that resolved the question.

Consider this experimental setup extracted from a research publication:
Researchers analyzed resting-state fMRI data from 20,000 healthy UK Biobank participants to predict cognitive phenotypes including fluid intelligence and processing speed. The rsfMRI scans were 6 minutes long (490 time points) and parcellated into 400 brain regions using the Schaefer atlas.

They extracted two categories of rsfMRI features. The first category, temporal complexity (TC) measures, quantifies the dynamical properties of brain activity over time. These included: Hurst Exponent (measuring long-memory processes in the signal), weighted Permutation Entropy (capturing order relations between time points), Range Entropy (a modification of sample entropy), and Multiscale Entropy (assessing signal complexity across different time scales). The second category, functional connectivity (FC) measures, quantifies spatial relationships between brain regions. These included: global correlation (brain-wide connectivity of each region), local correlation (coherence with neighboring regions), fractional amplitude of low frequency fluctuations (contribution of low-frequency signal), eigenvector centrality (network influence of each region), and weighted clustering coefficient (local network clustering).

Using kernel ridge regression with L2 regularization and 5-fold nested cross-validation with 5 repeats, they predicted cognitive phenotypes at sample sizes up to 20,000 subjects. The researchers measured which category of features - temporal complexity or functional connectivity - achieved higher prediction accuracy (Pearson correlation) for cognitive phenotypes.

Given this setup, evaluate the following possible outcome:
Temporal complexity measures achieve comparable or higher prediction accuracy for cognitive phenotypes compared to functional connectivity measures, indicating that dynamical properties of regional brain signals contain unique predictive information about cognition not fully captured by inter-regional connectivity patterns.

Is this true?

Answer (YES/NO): YES